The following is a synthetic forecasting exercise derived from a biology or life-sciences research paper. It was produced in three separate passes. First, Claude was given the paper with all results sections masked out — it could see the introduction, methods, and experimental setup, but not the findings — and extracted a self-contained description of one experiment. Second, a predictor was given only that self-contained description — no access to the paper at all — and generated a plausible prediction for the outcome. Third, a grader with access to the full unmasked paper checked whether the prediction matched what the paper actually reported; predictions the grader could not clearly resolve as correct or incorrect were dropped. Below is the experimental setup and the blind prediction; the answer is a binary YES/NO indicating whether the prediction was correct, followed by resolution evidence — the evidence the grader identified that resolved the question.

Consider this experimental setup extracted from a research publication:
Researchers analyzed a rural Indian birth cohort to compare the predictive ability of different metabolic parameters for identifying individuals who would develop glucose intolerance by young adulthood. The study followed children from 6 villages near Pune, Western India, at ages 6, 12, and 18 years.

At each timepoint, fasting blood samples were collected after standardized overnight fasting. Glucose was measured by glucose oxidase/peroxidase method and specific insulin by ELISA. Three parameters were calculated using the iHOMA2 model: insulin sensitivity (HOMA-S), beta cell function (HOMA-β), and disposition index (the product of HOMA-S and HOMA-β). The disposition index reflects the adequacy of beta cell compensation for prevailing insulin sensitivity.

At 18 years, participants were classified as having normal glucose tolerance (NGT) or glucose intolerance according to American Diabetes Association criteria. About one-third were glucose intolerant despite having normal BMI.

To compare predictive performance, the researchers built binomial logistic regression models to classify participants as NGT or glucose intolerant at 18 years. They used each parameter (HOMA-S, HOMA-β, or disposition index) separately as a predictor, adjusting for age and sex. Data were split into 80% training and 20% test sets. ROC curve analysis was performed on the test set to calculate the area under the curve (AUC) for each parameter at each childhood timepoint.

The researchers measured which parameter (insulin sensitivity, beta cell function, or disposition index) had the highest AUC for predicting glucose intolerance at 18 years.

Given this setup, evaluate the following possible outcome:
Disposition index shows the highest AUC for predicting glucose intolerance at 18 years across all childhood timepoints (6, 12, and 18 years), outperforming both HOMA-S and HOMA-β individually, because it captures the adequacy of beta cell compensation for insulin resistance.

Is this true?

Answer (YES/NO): YES